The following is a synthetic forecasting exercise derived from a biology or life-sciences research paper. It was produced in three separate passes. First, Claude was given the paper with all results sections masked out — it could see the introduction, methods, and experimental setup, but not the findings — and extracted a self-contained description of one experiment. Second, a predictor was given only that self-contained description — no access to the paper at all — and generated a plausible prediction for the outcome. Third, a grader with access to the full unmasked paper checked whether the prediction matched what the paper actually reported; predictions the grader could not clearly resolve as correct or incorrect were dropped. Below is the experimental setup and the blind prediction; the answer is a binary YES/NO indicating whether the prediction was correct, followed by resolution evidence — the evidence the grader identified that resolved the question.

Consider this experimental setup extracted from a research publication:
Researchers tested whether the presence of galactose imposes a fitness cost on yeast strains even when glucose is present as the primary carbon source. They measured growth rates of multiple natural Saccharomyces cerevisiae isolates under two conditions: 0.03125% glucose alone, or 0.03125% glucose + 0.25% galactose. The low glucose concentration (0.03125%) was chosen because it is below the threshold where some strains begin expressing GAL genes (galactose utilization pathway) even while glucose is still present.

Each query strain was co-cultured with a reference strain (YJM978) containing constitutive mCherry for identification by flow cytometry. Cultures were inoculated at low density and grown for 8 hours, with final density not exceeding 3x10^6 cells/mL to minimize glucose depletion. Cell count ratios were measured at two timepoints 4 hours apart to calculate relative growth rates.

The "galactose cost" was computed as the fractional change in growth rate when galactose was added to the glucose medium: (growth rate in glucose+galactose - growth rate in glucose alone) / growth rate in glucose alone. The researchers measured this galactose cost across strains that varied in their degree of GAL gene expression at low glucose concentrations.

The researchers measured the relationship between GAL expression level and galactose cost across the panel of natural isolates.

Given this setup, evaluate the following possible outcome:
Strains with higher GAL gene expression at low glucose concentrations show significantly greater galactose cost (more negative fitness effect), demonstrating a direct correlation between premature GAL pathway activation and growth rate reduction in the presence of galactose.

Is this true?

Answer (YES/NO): YES